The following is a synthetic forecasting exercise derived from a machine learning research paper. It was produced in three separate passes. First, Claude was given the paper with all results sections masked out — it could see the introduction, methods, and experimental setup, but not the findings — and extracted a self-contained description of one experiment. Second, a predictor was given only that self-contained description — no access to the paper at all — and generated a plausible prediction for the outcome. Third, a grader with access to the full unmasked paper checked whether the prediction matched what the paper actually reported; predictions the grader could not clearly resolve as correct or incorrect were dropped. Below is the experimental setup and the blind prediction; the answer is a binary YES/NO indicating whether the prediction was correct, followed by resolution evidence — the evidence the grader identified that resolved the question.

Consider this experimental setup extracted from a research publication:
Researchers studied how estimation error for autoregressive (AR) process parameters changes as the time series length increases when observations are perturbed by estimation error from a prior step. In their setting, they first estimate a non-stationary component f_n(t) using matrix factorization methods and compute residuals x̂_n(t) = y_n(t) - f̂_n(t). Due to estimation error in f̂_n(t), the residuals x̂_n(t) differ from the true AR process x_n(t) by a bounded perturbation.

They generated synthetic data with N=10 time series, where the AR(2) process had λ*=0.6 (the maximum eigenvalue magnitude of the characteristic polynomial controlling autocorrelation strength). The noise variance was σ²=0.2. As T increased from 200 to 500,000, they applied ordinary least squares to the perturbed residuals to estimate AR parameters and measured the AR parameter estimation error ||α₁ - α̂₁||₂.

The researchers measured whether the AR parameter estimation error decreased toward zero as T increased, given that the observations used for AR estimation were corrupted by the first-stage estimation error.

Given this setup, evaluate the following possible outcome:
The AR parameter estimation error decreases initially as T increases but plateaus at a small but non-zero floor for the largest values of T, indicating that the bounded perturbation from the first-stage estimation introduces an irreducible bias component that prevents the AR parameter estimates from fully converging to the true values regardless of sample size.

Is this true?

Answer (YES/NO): NO